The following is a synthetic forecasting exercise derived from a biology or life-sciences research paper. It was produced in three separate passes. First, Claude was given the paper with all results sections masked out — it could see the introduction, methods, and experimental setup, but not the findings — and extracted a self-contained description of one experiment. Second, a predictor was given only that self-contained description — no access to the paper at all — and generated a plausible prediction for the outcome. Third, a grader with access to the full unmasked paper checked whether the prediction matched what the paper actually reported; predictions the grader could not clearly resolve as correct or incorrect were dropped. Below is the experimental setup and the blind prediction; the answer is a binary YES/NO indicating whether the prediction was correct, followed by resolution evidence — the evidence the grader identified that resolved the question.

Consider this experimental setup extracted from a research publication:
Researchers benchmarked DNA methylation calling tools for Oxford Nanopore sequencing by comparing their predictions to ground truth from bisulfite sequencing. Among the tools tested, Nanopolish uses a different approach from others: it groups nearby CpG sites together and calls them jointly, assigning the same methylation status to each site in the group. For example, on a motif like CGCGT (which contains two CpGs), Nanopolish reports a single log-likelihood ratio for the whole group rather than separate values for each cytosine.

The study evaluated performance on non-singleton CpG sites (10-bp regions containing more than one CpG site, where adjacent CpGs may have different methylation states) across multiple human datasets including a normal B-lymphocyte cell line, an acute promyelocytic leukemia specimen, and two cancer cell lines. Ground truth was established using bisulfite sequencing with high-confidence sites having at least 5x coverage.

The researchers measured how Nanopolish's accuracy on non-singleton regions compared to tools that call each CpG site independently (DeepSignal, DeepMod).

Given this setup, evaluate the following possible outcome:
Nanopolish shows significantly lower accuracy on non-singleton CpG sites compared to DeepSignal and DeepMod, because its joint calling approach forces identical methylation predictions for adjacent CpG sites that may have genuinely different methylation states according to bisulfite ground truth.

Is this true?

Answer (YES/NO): NO